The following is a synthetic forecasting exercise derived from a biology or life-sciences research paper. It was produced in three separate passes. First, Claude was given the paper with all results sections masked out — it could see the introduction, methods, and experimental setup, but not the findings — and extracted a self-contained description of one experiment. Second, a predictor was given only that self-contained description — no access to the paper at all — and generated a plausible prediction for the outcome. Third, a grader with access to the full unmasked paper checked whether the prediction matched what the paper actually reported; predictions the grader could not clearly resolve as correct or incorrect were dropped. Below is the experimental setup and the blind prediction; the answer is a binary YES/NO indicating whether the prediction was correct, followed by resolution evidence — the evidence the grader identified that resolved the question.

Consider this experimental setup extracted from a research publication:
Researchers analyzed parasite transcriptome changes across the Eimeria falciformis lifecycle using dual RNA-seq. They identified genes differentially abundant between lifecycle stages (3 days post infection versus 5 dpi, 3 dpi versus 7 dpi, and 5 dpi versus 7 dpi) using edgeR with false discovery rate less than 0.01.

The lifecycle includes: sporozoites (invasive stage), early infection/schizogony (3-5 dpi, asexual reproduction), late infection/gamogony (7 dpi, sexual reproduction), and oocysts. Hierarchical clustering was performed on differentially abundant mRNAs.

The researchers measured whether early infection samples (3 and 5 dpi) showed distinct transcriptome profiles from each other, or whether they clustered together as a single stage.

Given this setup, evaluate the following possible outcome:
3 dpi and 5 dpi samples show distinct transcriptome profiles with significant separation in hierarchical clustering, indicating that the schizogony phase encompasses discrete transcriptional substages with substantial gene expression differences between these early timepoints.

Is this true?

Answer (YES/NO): NO